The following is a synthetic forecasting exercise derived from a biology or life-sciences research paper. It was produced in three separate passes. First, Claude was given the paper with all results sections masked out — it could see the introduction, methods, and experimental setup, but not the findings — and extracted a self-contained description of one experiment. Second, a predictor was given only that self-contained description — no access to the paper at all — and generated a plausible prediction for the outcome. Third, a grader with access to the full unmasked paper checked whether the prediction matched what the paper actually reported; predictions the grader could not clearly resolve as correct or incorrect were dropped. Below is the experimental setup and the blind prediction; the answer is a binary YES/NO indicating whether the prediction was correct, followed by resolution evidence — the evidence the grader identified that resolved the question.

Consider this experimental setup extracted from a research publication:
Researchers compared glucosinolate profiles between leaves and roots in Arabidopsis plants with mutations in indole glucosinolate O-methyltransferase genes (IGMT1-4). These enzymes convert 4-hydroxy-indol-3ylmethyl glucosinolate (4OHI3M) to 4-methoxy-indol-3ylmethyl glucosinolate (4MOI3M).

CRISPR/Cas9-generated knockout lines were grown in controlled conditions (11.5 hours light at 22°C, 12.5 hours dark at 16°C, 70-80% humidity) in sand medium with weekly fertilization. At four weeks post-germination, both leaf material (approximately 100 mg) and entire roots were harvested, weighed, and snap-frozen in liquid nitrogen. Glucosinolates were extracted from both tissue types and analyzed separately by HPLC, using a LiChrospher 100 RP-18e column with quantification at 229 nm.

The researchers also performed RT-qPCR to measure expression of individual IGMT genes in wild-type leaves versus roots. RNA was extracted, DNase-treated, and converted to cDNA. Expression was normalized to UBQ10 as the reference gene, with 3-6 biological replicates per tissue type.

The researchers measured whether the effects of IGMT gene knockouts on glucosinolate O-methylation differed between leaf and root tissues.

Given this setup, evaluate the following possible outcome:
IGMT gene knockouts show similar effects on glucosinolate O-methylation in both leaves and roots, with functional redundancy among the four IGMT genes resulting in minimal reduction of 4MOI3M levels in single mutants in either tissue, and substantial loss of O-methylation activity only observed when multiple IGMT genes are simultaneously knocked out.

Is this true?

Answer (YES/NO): NO